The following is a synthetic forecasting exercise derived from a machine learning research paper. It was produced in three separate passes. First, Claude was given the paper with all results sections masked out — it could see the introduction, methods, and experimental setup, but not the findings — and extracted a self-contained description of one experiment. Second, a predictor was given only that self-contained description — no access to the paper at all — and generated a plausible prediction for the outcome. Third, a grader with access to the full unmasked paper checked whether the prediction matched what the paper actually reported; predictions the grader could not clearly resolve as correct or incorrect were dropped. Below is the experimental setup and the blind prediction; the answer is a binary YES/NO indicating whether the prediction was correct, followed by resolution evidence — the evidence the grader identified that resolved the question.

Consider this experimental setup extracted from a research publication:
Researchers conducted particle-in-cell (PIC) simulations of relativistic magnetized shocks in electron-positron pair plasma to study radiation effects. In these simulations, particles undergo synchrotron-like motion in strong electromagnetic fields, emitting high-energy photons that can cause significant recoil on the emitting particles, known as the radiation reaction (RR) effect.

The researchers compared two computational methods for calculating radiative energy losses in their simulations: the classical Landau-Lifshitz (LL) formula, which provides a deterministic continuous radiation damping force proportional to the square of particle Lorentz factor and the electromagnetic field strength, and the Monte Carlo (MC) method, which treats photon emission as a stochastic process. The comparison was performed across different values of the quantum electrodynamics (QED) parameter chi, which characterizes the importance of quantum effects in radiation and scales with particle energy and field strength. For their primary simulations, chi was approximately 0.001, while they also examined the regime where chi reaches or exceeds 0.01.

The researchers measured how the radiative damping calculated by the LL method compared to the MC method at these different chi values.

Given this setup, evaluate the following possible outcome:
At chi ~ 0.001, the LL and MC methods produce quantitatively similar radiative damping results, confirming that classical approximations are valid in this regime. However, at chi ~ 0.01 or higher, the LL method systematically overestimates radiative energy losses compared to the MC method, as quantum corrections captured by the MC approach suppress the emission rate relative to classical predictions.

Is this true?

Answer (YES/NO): YES